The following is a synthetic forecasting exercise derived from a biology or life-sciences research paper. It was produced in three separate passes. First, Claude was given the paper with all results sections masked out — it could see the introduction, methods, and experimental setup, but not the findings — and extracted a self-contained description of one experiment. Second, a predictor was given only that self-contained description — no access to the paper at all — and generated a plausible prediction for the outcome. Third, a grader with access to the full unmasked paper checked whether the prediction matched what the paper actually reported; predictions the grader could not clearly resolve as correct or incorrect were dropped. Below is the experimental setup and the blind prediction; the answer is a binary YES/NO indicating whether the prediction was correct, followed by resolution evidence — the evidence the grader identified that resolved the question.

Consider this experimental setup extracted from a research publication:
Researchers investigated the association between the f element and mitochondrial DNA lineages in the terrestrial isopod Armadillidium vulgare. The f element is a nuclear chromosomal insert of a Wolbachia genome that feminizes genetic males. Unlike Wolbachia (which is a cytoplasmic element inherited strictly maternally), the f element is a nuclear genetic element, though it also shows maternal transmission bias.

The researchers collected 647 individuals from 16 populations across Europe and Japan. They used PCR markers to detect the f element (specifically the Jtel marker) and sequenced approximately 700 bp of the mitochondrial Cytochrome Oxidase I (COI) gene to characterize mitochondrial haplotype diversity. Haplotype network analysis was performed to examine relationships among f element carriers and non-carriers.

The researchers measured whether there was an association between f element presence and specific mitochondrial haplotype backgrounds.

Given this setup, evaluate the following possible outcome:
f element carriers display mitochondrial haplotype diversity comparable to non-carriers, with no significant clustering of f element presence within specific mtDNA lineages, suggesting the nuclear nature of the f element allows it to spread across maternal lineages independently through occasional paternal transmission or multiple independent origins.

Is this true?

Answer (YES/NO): YES